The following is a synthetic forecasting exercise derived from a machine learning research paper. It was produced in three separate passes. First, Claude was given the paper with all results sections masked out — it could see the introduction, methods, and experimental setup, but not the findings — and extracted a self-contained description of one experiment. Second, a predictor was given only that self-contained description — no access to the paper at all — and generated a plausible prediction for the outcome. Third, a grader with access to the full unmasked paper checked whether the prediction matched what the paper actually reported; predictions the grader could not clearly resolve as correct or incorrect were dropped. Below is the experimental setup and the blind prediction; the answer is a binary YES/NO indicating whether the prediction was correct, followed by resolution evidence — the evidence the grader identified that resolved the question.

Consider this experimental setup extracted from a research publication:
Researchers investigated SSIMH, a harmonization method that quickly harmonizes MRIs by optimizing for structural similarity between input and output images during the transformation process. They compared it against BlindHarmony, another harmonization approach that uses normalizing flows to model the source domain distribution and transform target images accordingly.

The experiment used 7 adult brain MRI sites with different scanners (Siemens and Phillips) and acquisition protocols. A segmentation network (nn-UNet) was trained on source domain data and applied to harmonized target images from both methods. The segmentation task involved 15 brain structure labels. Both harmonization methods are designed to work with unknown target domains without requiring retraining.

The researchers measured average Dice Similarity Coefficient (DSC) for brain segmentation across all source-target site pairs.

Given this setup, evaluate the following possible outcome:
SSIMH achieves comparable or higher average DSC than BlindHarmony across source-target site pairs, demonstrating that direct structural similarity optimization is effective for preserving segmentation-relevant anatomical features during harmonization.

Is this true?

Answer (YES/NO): NO